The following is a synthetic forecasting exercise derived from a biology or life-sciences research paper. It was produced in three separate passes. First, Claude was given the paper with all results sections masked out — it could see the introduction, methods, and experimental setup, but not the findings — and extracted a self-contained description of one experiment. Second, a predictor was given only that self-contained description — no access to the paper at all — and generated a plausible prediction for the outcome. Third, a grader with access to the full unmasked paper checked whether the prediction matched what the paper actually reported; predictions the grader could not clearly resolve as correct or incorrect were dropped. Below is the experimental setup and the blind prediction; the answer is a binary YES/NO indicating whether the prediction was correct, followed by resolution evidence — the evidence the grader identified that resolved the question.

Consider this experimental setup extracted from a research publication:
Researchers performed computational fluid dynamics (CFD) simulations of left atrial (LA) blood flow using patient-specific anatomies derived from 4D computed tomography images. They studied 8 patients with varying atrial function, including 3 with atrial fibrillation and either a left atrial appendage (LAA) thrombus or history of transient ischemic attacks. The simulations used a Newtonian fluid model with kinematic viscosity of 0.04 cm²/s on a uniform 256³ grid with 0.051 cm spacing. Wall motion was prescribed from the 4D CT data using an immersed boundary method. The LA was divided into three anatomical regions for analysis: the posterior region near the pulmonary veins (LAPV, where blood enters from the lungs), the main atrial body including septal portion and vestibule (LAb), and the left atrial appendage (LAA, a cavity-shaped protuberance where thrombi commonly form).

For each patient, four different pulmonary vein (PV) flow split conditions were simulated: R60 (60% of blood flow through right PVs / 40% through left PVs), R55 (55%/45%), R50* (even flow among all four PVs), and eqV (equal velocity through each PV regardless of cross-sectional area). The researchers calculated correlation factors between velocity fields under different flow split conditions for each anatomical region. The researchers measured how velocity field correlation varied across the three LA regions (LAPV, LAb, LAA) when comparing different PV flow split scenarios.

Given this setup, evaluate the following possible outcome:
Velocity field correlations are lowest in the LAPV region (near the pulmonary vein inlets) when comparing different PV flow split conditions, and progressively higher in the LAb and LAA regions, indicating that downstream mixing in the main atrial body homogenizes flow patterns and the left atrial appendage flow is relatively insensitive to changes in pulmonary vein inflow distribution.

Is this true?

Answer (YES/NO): NO